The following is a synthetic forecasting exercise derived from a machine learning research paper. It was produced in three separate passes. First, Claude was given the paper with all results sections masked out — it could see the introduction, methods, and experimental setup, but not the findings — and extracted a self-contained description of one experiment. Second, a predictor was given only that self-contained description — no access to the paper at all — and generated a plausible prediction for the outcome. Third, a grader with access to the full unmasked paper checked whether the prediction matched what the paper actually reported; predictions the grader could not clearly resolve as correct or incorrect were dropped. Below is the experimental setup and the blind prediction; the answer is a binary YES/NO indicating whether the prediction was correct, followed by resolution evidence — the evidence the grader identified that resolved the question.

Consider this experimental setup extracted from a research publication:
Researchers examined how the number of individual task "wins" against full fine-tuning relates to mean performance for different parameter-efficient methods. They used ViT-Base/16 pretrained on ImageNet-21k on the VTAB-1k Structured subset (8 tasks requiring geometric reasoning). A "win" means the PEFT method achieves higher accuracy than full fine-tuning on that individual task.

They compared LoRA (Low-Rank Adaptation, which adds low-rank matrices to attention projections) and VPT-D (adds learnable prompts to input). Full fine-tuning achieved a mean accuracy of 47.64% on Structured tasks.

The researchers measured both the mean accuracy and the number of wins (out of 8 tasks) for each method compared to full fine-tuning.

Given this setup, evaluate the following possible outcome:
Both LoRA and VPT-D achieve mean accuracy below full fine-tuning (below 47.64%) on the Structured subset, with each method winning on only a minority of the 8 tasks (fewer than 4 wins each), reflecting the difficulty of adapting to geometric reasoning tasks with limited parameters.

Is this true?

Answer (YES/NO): NO